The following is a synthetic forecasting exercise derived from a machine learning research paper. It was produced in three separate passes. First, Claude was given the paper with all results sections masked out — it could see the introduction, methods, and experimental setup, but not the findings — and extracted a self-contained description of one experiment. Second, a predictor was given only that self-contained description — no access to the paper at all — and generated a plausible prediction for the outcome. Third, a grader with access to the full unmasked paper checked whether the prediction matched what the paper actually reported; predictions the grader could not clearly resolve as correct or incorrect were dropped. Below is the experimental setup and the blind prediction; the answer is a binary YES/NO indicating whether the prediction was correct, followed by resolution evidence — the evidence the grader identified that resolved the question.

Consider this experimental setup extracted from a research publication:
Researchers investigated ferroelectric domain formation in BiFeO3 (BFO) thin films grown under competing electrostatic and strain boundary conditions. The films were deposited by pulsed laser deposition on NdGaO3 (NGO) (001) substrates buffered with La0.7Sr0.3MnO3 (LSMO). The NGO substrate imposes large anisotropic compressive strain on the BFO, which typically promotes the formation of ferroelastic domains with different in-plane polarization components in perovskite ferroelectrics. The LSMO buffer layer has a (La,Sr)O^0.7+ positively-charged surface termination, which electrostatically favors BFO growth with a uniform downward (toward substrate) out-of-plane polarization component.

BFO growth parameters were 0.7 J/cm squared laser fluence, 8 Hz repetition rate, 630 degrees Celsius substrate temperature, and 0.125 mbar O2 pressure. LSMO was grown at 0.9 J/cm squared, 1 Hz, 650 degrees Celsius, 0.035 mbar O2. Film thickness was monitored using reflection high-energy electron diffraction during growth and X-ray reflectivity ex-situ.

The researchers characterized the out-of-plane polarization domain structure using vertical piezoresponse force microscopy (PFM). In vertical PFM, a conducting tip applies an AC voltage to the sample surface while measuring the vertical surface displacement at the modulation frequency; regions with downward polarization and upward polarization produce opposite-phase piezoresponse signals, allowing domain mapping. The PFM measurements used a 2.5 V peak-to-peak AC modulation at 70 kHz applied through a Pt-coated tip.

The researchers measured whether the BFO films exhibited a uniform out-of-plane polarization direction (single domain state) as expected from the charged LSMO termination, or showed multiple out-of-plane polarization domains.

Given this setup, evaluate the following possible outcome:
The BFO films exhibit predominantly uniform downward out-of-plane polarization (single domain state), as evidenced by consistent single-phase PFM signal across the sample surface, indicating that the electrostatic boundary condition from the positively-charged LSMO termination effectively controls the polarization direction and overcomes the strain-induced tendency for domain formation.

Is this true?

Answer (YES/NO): NO